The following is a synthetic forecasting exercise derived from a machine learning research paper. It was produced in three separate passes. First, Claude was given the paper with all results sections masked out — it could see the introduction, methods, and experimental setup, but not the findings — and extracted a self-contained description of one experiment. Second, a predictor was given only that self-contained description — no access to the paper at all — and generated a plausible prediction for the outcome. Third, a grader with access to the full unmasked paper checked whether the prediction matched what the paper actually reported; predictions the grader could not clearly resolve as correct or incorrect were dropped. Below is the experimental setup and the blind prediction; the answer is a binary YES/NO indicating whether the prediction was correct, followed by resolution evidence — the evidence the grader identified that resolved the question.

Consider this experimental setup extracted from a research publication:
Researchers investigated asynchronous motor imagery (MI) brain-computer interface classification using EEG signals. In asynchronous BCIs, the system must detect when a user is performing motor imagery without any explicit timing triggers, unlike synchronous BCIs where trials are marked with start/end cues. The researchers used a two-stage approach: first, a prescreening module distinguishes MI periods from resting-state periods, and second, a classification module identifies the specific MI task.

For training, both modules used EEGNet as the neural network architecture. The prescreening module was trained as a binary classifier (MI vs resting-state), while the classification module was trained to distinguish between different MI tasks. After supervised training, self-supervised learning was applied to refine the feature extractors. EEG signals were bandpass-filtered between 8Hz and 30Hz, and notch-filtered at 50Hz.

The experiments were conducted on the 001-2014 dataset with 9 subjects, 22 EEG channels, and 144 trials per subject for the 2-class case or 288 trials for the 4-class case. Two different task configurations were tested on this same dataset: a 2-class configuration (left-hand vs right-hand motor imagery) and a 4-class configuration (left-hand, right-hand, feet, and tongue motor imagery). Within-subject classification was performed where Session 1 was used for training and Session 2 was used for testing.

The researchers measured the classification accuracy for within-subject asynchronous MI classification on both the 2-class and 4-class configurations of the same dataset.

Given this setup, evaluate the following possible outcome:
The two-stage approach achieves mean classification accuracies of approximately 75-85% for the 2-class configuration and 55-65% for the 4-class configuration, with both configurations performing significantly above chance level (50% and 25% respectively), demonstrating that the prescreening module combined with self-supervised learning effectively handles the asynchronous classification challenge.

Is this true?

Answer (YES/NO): NO